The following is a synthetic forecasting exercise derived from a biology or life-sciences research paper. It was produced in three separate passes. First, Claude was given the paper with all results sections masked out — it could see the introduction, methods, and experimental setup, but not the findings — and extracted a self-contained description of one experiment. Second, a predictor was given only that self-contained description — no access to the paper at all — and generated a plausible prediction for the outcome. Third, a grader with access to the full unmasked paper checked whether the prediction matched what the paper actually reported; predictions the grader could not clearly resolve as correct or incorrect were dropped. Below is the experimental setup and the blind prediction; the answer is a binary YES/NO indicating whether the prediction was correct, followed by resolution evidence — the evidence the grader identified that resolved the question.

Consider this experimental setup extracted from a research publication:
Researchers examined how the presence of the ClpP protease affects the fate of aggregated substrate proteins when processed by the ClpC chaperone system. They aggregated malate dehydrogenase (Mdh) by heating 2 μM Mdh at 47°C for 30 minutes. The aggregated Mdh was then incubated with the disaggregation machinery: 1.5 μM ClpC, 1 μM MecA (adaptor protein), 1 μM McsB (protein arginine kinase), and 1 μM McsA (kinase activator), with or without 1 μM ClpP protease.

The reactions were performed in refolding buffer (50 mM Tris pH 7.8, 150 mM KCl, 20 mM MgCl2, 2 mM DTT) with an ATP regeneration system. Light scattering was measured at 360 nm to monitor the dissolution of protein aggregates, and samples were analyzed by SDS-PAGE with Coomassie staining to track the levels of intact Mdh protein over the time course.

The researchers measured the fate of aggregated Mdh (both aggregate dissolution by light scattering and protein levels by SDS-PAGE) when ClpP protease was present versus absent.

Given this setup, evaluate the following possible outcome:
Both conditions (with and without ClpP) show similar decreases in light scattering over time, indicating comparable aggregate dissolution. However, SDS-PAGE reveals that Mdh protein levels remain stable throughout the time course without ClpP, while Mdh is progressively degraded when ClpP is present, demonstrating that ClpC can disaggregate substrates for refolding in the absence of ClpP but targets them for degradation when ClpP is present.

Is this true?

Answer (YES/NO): NO